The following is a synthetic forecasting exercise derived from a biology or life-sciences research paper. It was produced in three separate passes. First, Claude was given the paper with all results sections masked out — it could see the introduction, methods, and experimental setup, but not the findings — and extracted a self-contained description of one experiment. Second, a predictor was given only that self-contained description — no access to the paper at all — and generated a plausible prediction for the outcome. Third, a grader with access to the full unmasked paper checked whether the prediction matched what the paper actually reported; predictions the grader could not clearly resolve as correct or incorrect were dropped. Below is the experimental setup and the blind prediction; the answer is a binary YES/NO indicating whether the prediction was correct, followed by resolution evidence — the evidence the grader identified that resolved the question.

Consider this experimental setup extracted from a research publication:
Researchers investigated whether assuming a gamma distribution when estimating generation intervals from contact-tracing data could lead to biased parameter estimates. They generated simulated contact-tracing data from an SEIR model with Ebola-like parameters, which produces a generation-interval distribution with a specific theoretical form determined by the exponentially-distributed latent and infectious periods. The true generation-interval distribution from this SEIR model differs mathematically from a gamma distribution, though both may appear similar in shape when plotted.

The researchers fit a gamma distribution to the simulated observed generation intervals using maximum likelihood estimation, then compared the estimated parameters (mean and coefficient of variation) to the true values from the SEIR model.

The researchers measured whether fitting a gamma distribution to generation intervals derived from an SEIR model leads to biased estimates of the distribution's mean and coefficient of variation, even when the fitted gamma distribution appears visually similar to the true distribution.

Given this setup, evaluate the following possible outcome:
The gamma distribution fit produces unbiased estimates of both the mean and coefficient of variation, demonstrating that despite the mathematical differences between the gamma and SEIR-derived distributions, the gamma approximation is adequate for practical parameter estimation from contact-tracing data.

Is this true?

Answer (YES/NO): NO